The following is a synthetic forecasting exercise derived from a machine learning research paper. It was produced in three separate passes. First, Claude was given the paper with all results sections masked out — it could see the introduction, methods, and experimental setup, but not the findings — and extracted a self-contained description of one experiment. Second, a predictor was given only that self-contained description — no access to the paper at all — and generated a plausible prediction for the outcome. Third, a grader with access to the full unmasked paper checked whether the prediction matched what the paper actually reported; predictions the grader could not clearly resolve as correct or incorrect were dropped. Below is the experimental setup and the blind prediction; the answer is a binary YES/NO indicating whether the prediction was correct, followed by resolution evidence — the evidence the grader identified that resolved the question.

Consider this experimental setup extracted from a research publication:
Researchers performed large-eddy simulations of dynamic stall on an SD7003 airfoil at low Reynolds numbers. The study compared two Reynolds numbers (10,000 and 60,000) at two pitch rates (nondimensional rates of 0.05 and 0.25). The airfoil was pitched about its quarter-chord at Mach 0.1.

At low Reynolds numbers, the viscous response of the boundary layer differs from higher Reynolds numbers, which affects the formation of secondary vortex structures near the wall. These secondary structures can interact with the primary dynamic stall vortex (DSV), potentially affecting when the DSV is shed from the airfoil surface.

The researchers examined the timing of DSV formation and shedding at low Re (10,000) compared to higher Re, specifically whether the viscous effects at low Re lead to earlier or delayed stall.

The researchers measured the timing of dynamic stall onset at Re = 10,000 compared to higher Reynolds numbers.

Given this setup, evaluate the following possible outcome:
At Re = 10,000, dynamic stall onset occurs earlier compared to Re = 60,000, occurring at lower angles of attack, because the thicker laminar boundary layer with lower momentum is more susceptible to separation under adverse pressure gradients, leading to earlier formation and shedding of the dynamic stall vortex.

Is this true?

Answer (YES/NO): NO